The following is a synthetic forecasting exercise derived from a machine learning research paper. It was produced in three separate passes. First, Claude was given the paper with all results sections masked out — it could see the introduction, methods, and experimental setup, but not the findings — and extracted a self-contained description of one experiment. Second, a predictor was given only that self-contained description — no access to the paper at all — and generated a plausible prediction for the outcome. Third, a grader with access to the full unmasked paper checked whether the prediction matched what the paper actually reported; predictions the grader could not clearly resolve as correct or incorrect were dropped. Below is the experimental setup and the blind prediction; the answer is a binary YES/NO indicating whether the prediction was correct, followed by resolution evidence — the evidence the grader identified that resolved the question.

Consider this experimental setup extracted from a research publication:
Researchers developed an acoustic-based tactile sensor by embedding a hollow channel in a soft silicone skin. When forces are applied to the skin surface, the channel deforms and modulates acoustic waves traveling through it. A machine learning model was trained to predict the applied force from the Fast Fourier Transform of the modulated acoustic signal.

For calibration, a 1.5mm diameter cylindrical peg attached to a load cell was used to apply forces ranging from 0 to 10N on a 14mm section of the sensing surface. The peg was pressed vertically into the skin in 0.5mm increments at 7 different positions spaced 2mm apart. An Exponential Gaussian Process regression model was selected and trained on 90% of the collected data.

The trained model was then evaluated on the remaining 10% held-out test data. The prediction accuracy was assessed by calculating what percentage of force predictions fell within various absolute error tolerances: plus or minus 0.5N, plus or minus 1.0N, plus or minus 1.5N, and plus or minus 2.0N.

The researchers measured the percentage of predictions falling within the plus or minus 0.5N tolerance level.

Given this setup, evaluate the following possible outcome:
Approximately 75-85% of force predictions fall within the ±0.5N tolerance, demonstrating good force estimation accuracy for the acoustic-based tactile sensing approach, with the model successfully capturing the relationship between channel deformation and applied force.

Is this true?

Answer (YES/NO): NO